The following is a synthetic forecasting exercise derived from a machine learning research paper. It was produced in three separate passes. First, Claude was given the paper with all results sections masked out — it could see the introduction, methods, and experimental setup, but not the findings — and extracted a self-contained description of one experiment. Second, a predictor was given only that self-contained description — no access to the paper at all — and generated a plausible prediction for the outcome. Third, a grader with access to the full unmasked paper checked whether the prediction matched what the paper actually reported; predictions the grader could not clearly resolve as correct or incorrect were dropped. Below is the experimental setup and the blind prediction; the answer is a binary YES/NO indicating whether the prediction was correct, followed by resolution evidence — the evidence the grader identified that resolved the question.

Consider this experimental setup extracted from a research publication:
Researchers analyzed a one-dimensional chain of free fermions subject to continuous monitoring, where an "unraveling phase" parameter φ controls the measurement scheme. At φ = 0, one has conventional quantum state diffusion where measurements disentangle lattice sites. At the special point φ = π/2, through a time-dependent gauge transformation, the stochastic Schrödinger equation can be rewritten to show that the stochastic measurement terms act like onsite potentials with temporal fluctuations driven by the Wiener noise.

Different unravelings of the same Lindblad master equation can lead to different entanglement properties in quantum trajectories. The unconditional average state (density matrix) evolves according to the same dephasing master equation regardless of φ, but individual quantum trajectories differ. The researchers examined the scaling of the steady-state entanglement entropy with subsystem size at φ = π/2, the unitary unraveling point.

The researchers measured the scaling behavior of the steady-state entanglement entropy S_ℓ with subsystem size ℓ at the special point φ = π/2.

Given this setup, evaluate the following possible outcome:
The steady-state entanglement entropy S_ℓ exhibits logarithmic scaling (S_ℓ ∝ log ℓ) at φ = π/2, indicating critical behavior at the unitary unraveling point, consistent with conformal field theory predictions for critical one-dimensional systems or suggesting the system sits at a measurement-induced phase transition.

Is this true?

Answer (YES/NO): NO